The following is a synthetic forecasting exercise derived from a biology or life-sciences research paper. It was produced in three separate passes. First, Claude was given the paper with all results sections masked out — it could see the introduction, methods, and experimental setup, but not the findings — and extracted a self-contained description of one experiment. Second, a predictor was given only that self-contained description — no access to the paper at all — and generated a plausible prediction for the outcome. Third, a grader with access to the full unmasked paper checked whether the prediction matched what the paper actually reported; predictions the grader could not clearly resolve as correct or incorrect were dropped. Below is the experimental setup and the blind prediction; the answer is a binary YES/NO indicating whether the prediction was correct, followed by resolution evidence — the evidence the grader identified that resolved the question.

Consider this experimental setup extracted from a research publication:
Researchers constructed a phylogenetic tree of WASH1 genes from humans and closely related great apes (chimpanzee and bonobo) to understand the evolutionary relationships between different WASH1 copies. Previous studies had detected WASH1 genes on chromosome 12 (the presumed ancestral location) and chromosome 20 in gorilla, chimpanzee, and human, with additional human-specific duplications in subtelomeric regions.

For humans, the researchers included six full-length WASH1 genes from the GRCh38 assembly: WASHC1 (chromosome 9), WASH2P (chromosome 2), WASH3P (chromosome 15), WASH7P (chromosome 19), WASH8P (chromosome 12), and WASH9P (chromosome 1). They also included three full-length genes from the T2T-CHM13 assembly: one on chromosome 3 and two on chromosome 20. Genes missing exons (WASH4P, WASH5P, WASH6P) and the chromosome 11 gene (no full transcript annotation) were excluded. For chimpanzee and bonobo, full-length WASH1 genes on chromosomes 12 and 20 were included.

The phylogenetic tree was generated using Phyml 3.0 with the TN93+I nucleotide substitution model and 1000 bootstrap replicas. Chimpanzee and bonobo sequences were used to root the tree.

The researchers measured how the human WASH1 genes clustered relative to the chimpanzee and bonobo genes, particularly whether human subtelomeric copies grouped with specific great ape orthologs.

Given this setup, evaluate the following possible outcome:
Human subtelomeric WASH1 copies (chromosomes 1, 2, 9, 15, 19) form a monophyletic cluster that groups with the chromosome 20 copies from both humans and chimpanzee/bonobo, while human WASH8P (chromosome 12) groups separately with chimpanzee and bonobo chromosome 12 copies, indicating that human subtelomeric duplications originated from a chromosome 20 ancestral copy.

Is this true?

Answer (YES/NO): NO